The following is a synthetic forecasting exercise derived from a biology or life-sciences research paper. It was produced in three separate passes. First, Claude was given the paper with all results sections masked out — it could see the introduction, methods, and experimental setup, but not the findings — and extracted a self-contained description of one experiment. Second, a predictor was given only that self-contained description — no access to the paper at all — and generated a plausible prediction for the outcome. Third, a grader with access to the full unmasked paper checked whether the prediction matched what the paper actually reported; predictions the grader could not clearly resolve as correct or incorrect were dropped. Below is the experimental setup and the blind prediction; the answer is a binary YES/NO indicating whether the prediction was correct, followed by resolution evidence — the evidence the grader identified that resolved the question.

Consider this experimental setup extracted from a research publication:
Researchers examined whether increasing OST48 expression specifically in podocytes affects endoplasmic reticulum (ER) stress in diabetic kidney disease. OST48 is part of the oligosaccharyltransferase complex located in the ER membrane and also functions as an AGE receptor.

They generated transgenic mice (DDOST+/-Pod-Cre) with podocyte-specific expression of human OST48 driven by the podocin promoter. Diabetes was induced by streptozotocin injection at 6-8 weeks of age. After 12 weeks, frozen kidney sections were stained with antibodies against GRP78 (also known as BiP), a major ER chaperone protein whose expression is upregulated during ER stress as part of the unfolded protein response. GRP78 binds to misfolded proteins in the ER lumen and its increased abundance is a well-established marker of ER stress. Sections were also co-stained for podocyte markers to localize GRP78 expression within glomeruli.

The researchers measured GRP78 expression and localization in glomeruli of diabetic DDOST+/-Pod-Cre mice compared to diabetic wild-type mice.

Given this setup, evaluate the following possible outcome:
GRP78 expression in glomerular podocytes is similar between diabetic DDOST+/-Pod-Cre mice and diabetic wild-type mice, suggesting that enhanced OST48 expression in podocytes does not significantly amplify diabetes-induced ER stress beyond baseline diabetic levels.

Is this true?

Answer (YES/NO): NO